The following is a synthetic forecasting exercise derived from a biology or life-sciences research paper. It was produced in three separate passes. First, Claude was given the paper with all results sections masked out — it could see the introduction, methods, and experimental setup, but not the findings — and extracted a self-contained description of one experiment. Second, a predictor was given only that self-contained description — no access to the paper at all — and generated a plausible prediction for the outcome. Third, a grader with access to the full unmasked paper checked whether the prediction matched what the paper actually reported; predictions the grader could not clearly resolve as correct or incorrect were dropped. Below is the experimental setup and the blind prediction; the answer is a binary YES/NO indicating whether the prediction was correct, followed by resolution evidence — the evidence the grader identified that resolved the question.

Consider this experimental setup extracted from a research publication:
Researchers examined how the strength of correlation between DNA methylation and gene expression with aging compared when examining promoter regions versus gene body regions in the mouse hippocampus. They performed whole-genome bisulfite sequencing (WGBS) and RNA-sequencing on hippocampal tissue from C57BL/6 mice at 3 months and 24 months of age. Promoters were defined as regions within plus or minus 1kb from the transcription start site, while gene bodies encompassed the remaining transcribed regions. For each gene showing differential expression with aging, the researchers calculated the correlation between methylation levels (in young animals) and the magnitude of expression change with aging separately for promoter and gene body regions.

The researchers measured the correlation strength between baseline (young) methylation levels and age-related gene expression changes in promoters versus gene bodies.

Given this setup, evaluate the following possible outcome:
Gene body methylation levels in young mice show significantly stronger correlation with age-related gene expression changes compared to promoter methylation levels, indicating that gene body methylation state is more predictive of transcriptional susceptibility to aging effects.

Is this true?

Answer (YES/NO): NO